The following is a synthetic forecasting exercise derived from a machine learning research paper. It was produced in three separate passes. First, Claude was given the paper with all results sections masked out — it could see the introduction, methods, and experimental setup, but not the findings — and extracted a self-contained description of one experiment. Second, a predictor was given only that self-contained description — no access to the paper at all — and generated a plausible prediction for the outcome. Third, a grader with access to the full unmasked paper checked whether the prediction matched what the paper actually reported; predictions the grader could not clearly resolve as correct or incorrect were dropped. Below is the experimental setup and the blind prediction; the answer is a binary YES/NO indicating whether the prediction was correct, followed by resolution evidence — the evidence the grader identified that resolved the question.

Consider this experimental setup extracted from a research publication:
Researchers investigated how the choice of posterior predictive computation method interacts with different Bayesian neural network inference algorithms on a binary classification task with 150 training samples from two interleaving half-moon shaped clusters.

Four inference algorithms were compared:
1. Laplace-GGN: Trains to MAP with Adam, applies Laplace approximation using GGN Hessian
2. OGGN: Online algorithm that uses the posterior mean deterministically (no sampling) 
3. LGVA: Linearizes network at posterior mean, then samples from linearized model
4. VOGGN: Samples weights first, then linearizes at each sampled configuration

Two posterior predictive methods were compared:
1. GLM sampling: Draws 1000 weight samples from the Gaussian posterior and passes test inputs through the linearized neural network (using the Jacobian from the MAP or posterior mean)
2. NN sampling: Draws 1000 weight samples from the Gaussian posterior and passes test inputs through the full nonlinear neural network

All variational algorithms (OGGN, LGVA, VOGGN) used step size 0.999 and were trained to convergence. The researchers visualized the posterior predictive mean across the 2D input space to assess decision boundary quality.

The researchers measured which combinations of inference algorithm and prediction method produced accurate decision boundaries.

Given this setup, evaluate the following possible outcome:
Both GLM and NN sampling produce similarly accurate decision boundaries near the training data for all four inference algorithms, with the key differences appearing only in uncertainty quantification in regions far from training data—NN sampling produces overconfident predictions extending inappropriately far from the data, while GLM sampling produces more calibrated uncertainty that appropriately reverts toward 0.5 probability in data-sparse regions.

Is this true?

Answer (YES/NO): NO